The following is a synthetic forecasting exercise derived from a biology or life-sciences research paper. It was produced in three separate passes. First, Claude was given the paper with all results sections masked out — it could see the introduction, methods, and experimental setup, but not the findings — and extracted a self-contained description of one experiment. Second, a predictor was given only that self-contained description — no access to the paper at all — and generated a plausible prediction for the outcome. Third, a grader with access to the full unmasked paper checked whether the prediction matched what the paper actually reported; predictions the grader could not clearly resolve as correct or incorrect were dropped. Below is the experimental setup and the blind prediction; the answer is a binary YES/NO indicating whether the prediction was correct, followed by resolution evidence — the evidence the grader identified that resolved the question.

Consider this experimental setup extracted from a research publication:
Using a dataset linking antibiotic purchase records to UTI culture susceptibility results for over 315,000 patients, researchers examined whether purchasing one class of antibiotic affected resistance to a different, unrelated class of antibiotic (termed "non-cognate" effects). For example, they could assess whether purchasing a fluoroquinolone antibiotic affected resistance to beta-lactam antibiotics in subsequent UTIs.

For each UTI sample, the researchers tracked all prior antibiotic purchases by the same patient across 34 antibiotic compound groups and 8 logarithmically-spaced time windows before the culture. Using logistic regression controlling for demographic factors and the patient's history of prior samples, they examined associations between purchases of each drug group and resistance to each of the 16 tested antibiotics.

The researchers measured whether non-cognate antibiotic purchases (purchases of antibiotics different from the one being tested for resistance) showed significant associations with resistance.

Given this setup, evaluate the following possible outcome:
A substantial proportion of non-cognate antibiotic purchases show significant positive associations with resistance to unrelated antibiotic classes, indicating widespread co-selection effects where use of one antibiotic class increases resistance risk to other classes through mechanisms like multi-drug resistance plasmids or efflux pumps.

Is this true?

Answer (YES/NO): YES